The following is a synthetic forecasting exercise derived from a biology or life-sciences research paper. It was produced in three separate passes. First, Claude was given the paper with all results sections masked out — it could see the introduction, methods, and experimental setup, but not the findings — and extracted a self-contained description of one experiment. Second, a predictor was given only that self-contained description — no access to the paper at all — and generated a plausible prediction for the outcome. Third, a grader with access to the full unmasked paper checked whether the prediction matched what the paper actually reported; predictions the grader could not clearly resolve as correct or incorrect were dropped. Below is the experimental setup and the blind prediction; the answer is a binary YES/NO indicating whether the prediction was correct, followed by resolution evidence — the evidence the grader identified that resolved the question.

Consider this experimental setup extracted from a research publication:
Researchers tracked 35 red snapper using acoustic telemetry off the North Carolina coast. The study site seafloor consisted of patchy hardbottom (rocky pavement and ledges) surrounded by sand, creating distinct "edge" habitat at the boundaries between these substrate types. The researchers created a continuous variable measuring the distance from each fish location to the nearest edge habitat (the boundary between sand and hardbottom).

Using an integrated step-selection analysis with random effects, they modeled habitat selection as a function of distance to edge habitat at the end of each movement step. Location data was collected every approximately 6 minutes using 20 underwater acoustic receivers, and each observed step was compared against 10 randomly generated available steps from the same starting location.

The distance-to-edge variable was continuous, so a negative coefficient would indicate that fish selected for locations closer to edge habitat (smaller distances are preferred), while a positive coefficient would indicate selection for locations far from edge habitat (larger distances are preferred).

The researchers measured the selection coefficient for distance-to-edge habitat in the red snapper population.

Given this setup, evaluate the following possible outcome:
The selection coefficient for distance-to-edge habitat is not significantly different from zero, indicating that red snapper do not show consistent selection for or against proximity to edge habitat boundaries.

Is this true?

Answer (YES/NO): NO